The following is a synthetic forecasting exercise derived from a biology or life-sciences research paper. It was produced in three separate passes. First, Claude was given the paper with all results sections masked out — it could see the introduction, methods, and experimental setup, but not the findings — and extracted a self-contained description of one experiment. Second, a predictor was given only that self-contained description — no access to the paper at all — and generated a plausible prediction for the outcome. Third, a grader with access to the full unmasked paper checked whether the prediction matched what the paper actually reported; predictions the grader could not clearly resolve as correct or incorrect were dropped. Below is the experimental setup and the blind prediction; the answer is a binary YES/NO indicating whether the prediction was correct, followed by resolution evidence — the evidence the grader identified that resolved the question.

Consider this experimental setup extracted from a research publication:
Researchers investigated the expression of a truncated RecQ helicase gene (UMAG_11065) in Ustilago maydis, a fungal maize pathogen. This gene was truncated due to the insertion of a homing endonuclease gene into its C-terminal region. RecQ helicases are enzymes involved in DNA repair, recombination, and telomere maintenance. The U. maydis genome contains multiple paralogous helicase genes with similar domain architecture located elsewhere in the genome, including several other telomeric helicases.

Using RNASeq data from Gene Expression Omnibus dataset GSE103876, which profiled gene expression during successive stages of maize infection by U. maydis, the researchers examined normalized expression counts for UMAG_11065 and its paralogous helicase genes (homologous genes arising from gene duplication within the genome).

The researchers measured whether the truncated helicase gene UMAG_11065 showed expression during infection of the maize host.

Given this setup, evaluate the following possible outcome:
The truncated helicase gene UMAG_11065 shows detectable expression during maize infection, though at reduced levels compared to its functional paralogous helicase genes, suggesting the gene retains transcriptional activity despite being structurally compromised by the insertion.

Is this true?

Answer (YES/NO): YES